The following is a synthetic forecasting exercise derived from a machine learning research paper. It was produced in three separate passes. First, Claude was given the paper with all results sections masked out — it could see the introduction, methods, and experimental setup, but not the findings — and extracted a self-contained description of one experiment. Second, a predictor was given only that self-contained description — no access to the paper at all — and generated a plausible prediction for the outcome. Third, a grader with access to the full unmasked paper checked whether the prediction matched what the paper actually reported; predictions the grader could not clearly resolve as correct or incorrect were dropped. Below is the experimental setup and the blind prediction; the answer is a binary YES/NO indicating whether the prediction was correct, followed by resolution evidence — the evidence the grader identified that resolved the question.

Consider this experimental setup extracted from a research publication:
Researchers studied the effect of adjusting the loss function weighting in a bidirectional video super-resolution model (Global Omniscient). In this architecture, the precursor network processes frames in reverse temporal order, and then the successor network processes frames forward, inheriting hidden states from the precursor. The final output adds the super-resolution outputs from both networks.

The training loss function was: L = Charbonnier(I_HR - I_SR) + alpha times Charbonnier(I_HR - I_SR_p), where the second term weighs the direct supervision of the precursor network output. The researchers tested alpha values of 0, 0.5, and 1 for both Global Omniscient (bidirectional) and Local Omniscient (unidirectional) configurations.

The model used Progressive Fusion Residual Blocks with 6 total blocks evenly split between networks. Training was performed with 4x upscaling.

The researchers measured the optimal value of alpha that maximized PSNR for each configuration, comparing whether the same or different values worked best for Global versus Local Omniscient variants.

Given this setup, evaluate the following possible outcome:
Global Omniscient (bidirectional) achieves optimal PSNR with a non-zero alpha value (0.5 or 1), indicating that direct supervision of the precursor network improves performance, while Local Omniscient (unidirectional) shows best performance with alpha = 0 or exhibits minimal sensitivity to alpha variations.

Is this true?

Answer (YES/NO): NO